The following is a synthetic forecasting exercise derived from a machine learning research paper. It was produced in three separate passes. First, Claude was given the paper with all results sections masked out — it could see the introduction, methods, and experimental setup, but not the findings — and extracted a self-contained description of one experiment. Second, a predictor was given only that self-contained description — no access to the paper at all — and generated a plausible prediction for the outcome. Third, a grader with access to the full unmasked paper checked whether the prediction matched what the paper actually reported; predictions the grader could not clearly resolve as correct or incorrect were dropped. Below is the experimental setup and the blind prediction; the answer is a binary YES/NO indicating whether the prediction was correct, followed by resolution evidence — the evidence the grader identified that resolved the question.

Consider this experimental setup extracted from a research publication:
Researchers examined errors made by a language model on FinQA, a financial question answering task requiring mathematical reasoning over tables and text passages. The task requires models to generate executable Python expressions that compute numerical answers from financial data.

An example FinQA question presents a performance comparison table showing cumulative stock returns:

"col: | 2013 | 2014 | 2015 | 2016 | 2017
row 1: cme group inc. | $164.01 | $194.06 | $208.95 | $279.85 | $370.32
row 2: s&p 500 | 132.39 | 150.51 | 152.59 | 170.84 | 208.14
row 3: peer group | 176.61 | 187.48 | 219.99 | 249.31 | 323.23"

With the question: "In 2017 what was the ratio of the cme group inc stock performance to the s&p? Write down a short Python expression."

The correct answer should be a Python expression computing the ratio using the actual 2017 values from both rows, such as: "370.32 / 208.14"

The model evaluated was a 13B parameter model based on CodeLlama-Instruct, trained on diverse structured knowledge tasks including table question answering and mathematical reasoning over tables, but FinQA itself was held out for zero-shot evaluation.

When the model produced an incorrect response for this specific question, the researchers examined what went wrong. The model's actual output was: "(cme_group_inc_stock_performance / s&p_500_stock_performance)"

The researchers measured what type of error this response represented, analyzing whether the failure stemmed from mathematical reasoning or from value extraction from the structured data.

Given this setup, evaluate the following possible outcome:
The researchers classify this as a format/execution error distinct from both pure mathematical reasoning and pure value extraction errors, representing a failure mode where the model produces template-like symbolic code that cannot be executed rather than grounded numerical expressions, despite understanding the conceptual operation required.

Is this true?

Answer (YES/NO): NO